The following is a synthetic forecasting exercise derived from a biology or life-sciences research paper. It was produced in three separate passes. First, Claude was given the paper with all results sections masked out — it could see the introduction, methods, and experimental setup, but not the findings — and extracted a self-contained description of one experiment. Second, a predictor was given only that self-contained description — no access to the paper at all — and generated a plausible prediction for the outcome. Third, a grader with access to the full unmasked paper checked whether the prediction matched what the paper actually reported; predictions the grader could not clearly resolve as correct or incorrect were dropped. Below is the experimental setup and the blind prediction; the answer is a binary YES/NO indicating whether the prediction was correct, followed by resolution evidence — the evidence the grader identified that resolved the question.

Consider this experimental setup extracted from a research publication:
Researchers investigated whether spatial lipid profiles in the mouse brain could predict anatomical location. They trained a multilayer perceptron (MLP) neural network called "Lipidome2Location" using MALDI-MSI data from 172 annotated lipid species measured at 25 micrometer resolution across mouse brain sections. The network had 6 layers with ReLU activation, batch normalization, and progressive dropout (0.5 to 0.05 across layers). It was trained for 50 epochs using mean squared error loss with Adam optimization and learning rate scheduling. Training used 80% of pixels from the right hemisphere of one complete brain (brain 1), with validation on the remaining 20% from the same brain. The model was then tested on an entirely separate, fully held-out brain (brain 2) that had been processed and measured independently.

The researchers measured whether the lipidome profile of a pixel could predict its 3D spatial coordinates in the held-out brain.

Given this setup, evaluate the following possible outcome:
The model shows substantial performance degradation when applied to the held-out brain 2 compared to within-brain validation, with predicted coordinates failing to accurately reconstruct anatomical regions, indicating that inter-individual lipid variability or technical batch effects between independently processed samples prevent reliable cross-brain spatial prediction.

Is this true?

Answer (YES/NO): NO